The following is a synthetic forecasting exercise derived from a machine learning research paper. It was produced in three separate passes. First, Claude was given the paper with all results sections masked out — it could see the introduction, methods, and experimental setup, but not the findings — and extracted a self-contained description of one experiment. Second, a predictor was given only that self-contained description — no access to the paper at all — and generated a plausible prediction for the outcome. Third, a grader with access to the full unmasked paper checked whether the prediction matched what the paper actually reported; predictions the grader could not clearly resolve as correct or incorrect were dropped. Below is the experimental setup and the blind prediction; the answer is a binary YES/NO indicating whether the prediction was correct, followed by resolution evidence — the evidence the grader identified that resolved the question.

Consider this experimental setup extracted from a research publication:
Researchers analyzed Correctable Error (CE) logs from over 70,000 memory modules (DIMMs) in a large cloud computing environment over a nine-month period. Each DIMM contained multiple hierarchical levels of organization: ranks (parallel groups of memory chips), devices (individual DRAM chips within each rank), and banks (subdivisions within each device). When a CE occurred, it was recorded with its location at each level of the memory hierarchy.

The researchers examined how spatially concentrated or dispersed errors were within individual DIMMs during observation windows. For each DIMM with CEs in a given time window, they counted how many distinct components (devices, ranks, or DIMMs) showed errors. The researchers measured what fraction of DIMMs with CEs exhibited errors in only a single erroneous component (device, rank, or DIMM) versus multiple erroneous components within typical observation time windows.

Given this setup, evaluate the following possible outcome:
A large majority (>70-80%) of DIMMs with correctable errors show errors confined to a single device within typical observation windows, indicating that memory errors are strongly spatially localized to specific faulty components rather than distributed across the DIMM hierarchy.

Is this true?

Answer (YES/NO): YES